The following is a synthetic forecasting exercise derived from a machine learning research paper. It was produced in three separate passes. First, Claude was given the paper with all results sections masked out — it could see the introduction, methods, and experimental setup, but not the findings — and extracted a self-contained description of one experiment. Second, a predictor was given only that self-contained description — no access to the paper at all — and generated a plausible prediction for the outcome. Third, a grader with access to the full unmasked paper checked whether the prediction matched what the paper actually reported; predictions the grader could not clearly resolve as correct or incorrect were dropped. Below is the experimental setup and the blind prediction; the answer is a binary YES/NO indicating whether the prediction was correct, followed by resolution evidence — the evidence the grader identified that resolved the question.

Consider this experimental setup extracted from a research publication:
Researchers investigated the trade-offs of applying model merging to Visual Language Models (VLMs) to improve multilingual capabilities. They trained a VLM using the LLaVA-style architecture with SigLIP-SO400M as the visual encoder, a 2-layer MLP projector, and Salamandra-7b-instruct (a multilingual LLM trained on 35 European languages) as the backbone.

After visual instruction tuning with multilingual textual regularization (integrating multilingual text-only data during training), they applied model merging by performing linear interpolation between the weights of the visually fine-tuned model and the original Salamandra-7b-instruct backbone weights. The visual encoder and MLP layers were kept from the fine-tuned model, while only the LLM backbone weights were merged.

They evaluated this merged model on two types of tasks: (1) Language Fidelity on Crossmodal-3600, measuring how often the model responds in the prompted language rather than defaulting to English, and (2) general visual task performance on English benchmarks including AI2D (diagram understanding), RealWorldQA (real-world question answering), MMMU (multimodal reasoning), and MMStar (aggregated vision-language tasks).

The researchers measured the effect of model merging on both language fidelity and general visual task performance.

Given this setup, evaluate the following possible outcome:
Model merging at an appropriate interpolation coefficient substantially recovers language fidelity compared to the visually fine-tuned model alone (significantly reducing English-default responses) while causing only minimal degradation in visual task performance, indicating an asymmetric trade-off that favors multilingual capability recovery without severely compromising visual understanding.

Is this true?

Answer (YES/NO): NO